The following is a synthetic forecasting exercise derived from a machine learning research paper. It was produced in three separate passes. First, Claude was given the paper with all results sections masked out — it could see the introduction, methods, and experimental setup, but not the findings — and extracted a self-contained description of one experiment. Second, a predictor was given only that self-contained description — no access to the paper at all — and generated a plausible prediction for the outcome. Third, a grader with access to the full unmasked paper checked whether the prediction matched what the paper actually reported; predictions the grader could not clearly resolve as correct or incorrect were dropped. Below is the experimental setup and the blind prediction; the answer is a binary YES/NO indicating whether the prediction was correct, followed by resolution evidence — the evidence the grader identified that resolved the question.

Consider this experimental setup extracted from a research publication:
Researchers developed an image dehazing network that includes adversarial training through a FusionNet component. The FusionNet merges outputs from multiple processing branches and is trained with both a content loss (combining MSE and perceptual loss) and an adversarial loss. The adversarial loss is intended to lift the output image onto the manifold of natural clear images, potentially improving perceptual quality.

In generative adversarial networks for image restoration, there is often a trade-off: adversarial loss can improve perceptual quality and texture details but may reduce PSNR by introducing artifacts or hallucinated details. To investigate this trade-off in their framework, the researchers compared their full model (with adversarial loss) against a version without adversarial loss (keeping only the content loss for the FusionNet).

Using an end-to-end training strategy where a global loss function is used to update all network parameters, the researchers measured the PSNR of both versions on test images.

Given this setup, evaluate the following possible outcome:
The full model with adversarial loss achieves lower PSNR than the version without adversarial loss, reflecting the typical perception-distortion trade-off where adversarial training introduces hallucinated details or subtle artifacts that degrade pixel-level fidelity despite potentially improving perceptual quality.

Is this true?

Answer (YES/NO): NO